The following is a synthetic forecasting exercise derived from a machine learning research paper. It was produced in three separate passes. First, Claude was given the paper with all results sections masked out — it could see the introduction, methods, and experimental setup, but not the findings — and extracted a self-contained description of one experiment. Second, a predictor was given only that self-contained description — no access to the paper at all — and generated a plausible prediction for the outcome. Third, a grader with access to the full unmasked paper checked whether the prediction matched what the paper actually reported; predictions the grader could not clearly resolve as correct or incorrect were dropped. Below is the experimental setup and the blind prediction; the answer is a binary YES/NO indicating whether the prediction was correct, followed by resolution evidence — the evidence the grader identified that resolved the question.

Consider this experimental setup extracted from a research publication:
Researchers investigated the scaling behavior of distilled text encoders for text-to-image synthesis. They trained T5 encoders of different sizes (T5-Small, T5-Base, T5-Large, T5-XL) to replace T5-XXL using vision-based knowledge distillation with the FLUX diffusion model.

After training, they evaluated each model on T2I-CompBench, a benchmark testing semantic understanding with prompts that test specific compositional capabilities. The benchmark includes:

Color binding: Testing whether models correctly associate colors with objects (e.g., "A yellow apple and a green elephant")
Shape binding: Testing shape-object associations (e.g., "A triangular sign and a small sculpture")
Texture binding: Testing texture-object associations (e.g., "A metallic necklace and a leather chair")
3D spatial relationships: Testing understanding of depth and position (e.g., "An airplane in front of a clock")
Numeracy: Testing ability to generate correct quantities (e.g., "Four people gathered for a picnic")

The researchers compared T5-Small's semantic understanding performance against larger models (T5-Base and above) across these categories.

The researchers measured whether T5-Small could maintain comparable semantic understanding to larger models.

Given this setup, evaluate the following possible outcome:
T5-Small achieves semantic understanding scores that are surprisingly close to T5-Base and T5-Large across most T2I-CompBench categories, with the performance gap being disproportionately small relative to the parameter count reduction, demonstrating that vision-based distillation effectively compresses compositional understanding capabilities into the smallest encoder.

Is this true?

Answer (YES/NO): YES